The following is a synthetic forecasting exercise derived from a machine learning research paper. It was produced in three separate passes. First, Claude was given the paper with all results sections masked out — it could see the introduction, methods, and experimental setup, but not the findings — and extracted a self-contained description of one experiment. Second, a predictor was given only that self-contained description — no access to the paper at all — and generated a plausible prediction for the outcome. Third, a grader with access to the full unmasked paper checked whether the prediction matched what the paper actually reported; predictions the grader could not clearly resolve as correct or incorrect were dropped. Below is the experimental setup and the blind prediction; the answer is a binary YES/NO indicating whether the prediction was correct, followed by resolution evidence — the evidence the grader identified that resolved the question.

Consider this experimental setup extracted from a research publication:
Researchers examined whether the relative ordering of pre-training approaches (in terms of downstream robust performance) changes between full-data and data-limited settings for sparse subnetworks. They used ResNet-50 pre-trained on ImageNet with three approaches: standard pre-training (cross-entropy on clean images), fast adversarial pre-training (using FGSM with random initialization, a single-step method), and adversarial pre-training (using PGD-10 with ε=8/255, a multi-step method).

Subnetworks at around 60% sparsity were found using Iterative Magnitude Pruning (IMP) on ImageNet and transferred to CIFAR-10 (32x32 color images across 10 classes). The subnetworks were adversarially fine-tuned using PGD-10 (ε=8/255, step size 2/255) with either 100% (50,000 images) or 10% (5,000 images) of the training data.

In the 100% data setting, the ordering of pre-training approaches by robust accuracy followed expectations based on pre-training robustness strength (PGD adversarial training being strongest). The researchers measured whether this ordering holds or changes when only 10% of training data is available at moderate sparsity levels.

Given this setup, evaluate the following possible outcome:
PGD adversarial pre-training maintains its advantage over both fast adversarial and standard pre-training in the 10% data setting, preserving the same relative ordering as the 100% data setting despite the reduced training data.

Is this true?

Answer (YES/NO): NO